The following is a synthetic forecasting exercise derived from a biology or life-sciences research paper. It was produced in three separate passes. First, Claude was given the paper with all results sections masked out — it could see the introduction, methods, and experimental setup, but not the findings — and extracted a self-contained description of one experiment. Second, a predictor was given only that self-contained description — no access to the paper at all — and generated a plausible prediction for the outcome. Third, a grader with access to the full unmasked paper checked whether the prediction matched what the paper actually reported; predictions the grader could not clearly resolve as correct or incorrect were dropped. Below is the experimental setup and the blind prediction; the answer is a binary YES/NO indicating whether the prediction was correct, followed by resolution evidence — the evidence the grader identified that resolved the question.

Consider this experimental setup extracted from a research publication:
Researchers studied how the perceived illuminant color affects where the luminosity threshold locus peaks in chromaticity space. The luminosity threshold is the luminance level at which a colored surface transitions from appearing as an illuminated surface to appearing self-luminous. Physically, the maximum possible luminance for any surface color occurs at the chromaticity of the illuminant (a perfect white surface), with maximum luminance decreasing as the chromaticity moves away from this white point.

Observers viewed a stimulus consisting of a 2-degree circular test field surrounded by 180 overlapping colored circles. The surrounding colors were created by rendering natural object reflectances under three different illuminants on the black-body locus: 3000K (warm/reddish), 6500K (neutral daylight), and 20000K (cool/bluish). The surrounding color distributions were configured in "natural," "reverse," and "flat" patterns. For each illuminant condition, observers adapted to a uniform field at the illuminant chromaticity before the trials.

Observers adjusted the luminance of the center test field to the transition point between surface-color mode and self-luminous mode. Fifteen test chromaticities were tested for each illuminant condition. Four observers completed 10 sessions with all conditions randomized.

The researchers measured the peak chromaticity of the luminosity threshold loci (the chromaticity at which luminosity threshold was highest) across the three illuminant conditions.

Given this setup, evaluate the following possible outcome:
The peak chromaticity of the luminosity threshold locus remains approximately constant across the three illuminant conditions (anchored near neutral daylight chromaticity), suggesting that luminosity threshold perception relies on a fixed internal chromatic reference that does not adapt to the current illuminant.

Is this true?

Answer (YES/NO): NO